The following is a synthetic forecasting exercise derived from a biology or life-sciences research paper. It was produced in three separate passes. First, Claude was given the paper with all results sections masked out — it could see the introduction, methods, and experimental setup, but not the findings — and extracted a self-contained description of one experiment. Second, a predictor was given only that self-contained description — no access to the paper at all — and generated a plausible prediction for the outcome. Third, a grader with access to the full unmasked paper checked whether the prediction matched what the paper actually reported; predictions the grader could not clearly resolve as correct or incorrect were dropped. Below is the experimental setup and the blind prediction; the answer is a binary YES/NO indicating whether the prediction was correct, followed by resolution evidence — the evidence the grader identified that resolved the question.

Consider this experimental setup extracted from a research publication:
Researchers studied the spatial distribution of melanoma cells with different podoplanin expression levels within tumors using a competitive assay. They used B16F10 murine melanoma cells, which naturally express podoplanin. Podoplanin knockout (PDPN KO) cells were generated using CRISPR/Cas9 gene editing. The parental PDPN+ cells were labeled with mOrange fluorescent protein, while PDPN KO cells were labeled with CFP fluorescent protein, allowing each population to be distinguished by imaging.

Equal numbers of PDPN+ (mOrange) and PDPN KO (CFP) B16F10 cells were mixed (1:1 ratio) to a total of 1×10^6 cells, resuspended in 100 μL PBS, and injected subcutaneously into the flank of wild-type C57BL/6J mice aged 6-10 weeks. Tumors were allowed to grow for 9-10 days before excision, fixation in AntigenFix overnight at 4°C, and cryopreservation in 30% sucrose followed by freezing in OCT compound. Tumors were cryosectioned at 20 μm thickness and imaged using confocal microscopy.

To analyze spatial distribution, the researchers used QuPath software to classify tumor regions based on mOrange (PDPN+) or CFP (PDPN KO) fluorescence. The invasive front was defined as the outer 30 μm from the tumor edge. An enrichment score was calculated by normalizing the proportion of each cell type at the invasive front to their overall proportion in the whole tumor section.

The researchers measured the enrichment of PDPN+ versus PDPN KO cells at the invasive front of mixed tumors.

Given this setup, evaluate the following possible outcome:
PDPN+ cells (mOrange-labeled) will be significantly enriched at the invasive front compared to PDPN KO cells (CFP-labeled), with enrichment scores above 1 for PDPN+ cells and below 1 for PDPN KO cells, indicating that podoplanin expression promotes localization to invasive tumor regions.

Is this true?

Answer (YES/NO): YES